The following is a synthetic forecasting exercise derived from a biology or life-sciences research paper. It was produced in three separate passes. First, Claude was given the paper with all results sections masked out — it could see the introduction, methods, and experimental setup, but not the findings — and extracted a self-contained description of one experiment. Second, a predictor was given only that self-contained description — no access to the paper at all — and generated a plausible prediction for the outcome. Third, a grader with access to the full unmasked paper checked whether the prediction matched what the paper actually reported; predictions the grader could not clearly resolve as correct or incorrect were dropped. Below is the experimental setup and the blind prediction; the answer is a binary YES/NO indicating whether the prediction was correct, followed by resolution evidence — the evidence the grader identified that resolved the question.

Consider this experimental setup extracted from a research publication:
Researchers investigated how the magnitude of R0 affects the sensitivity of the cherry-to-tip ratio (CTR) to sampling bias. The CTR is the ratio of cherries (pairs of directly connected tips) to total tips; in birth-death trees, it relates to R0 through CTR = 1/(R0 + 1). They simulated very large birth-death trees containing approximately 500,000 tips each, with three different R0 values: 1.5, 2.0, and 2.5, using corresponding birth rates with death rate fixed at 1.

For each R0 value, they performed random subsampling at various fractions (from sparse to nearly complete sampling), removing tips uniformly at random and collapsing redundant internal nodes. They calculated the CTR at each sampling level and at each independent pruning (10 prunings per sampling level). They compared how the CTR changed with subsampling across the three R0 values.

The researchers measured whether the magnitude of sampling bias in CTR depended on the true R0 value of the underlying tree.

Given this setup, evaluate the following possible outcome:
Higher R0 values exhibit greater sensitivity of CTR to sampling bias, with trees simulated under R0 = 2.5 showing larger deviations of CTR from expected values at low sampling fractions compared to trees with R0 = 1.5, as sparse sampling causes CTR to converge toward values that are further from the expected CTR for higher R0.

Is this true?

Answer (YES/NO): NO